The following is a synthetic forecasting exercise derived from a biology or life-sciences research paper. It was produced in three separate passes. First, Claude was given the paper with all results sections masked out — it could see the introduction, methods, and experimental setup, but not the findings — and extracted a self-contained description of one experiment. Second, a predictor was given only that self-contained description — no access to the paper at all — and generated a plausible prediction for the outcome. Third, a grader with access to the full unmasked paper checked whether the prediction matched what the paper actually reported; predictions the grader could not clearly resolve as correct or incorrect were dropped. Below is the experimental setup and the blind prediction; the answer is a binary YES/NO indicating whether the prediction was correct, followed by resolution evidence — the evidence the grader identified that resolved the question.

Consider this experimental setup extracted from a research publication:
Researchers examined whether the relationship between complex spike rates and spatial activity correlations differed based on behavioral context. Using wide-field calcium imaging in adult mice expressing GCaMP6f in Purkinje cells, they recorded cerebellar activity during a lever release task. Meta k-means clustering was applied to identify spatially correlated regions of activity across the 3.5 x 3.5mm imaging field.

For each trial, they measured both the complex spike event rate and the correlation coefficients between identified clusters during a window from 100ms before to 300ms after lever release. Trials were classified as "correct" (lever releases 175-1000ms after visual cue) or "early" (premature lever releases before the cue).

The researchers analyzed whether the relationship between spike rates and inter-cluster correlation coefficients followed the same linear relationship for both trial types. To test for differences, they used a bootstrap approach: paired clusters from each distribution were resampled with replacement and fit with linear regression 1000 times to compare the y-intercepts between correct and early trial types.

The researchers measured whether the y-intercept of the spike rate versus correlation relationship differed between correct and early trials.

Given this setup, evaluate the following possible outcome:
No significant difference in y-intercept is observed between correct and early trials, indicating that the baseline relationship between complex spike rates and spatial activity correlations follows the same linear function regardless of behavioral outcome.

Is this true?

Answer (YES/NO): NO